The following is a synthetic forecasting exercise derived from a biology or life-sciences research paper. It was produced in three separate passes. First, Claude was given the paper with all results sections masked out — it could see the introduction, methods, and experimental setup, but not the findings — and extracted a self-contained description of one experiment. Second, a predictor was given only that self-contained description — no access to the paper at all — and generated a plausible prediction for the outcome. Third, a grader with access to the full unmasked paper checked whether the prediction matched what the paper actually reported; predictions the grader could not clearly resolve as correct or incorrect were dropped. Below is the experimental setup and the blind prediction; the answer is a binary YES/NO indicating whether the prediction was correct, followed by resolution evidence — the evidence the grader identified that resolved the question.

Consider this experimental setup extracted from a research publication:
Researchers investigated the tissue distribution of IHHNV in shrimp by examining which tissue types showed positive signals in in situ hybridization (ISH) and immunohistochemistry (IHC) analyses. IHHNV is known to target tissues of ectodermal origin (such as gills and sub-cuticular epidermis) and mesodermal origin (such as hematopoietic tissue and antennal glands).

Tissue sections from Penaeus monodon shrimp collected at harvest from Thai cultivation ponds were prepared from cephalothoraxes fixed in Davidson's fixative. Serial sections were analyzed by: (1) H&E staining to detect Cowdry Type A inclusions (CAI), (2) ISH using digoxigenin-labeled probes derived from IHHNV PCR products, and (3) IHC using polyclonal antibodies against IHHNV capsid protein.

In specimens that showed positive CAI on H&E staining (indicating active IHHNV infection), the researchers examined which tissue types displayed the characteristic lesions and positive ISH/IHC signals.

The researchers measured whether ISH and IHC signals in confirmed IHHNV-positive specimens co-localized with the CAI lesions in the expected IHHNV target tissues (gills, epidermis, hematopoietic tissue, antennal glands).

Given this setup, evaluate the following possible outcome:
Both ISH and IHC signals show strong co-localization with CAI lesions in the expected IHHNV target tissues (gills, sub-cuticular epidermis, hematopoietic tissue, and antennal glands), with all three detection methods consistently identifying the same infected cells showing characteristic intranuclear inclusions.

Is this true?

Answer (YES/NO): NO